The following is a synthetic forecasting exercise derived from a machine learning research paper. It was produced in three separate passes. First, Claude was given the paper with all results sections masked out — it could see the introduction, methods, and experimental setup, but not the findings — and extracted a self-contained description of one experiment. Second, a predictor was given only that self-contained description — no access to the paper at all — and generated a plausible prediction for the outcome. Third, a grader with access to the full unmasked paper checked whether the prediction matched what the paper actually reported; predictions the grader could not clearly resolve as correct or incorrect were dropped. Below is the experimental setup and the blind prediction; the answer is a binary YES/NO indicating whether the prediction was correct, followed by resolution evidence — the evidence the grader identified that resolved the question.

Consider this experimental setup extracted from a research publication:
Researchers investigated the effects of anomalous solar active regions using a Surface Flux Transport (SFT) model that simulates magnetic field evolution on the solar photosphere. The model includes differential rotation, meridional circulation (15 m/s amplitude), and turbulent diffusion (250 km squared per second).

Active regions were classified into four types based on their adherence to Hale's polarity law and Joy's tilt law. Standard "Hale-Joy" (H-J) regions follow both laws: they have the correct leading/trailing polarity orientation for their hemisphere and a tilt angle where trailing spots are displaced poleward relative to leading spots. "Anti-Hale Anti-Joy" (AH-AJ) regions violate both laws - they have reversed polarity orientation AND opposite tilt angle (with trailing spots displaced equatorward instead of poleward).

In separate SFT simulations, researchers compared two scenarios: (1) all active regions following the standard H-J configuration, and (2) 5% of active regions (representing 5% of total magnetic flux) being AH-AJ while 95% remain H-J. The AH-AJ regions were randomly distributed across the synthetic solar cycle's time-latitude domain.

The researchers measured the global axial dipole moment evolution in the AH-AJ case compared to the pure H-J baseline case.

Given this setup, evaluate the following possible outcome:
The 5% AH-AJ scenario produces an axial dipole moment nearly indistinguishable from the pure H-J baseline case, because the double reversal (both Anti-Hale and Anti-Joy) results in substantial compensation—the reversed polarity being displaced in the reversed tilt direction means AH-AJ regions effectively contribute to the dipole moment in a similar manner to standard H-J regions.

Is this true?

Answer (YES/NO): YES